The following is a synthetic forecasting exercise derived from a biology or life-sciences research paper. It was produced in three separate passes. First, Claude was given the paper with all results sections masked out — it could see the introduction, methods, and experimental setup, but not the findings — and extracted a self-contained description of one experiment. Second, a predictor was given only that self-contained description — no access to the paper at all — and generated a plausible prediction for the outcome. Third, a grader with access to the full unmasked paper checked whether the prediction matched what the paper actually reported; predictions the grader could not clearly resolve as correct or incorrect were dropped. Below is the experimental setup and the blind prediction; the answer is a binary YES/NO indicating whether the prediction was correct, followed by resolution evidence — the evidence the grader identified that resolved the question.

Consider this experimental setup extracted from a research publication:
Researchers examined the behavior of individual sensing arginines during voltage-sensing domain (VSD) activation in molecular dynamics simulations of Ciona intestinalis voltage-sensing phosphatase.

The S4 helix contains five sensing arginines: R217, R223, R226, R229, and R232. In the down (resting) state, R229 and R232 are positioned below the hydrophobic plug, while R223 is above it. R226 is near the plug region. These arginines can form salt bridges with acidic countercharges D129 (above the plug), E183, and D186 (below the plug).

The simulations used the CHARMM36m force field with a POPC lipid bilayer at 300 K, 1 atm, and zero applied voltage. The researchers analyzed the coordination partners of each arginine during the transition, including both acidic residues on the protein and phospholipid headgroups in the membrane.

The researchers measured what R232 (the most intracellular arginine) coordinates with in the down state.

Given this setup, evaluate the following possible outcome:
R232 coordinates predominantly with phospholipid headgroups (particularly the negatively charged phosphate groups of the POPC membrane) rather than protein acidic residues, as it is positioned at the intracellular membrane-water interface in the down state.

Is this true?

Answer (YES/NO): YES